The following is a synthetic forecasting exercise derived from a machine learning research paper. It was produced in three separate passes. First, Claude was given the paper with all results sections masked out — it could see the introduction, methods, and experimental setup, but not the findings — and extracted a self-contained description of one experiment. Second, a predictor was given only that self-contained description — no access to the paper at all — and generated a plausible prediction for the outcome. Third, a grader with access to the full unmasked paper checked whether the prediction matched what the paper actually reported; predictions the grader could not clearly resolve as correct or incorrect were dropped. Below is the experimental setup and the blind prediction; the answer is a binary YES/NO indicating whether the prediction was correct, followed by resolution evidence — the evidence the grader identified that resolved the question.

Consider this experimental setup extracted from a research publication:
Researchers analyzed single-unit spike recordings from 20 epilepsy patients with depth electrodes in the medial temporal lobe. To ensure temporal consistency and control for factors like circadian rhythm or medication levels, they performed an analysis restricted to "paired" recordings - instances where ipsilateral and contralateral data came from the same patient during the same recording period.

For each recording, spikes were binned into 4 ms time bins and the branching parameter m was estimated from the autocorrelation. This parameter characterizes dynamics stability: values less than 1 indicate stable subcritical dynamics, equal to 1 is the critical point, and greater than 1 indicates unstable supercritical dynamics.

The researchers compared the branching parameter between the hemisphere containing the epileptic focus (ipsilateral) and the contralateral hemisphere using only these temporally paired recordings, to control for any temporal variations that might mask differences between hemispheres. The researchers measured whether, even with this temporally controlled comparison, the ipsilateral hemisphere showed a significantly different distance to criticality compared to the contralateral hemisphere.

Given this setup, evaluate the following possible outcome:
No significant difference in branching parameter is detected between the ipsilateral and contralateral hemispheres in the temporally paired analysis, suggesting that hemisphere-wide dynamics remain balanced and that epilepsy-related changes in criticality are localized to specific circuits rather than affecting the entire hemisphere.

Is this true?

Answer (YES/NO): YES